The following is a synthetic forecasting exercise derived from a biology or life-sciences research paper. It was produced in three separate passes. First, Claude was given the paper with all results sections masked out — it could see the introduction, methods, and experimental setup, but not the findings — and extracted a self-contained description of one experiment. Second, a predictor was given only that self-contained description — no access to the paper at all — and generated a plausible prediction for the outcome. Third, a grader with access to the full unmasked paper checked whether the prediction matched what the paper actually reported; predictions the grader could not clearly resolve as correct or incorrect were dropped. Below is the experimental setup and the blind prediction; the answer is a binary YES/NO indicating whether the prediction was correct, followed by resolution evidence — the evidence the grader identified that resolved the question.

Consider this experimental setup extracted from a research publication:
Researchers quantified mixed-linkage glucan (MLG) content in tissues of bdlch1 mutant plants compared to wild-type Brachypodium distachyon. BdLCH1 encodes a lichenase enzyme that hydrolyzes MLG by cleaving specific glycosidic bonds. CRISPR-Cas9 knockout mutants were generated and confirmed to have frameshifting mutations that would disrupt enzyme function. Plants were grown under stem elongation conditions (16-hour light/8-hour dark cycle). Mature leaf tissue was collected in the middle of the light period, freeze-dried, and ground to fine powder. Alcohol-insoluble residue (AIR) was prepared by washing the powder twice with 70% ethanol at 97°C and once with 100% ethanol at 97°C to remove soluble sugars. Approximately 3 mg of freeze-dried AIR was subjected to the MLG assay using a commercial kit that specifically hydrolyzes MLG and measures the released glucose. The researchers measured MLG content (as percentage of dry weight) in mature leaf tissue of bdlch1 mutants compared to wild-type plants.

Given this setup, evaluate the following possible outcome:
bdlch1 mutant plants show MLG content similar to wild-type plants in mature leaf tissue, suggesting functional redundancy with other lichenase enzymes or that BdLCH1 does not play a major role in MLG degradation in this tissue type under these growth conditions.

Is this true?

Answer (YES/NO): NO